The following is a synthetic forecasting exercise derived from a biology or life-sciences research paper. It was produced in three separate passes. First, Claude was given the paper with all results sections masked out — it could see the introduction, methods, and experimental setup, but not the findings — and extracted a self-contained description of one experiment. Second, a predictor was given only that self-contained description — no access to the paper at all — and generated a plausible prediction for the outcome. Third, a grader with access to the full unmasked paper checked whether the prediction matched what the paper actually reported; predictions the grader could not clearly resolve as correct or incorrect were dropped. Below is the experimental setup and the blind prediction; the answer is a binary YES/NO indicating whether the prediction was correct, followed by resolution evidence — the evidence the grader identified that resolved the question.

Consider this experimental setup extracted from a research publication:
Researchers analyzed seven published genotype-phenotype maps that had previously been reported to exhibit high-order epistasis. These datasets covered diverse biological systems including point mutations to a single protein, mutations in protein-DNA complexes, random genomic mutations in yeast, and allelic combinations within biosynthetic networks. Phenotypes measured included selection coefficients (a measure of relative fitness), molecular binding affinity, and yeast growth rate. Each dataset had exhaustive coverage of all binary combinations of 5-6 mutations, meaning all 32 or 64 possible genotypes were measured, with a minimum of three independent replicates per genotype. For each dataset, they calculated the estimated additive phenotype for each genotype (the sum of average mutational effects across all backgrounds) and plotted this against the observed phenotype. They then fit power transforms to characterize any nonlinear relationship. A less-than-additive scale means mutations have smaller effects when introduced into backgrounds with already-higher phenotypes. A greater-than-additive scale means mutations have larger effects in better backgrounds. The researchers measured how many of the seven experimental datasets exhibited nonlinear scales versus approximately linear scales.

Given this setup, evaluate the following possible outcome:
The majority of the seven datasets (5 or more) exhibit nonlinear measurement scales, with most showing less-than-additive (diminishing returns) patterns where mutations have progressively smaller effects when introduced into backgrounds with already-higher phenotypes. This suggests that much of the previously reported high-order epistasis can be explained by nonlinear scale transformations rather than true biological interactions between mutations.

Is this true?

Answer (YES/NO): NO